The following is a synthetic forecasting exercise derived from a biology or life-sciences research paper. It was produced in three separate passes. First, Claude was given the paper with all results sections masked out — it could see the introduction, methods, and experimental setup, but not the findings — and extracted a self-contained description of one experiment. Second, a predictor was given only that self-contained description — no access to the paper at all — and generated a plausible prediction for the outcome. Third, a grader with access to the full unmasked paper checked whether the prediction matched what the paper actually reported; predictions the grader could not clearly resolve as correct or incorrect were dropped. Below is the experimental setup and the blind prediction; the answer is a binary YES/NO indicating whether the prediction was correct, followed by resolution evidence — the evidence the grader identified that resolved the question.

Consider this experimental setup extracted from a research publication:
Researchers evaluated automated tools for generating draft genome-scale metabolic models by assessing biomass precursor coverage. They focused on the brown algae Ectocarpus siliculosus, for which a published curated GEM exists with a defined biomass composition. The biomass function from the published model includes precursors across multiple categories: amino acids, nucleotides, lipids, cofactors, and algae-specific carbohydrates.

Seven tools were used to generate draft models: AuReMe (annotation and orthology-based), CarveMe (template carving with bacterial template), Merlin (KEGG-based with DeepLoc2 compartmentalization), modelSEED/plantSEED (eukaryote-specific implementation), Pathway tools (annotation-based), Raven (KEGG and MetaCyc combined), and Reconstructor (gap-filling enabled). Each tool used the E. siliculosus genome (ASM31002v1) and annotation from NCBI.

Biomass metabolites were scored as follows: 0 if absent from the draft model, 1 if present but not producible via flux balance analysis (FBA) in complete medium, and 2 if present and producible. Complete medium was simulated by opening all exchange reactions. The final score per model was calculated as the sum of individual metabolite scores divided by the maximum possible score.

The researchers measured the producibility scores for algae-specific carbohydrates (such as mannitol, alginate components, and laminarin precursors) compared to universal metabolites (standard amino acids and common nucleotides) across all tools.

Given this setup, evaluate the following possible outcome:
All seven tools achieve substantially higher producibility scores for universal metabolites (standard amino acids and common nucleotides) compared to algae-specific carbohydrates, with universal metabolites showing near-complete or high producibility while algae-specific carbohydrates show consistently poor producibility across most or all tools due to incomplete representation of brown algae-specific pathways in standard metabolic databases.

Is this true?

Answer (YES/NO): NO